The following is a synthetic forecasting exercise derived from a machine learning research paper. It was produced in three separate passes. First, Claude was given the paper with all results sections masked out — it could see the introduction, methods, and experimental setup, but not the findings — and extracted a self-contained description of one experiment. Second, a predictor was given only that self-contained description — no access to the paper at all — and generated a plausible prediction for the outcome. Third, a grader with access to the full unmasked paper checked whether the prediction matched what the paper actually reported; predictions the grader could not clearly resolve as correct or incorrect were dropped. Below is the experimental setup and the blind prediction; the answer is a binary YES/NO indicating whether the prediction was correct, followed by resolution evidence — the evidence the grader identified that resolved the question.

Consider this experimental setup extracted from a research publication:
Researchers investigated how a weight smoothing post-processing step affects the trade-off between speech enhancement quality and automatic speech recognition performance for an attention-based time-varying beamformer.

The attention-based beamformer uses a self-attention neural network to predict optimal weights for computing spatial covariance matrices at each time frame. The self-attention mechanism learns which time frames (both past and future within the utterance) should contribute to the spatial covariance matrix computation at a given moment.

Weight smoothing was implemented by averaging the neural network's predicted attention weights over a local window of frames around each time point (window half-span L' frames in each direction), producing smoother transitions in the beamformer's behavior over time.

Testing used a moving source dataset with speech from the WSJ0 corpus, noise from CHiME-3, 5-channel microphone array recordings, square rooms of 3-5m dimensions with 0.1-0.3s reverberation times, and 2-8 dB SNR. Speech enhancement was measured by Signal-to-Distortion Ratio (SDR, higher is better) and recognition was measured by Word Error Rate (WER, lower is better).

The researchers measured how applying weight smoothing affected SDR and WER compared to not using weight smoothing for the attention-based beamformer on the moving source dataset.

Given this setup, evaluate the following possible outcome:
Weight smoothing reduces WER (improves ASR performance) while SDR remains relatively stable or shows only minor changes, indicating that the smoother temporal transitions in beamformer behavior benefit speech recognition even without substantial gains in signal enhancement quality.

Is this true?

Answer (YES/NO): NO